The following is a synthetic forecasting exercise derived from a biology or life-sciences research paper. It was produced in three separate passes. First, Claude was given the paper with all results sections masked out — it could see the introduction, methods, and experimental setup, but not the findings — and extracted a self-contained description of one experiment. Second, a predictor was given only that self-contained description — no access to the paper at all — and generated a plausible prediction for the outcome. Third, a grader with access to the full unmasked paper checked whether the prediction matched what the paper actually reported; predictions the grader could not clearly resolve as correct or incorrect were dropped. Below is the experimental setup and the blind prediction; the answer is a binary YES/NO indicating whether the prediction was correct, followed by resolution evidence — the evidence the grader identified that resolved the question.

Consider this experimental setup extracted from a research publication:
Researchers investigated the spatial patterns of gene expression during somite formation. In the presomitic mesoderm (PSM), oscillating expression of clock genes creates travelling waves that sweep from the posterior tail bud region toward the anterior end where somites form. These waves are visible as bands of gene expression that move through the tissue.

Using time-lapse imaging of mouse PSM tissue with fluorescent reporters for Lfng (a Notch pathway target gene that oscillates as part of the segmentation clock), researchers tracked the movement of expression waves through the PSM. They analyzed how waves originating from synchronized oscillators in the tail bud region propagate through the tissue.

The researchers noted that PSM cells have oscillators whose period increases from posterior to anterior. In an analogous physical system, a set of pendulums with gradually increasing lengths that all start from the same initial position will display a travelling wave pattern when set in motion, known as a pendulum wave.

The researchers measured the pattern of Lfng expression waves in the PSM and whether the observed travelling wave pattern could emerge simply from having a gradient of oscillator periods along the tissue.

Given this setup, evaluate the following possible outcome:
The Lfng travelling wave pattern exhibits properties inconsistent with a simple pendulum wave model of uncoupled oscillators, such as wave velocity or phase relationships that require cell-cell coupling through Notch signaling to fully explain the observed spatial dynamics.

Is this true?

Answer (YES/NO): NO